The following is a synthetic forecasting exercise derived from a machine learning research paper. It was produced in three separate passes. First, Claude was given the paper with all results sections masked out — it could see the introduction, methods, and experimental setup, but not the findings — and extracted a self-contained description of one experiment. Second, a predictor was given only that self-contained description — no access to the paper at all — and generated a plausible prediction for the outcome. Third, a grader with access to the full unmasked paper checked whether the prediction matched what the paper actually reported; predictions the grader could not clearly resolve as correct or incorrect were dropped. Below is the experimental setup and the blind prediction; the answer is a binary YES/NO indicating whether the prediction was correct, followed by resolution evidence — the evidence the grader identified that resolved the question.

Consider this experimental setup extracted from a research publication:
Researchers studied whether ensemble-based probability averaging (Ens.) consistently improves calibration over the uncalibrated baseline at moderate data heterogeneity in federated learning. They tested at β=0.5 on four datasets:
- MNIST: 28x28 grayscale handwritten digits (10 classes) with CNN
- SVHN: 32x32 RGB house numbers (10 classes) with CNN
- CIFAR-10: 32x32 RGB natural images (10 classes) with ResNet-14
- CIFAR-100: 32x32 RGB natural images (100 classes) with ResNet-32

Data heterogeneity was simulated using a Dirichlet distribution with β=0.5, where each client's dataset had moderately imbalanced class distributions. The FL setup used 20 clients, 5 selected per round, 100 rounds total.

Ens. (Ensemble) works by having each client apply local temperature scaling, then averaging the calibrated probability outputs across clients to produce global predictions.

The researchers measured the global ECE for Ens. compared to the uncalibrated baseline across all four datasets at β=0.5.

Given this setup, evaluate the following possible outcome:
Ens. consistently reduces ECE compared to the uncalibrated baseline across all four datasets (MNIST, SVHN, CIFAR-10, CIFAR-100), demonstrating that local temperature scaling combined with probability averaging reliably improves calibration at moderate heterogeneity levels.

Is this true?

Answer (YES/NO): NO